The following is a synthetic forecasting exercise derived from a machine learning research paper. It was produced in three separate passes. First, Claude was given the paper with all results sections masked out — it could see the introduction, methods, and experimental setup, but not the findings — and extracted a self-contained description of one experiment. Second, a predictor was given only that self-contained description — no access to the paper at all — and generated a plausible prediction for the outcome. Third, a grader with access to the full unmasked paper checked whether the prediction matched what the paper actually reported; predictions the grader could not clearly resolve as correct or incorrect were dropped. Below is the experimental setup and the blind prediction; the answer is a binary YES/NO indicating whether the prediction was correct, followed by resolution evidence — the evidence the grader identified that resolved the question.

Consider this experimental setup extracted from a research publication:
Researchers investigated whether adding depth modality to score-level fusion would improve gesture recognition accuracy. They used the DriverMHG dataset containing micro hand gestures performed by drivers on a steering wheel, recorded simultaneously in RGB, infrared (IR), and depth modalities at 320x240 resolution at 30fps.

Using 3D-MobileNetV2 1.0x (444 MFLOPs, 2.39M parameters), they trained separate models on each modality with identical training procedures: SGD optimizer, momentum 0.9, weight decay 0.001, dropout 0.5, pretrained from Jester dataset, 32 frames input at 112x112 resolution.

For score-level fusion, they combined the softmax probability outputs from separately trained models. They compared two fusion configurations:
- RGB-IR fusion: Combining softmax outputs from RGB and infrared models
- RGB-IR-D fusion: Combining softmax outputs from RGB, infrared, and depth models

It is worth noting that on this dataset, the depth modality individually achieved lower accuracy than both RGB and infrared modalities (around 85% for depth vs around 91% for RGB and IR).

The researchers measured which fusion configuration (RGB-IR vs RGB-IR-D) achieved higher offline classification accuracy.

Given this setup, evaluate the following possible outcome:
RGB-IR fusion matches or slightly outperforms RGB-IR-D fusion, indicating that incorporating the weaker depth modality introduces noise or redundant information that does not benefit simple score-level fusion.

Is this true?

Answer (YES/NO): YES